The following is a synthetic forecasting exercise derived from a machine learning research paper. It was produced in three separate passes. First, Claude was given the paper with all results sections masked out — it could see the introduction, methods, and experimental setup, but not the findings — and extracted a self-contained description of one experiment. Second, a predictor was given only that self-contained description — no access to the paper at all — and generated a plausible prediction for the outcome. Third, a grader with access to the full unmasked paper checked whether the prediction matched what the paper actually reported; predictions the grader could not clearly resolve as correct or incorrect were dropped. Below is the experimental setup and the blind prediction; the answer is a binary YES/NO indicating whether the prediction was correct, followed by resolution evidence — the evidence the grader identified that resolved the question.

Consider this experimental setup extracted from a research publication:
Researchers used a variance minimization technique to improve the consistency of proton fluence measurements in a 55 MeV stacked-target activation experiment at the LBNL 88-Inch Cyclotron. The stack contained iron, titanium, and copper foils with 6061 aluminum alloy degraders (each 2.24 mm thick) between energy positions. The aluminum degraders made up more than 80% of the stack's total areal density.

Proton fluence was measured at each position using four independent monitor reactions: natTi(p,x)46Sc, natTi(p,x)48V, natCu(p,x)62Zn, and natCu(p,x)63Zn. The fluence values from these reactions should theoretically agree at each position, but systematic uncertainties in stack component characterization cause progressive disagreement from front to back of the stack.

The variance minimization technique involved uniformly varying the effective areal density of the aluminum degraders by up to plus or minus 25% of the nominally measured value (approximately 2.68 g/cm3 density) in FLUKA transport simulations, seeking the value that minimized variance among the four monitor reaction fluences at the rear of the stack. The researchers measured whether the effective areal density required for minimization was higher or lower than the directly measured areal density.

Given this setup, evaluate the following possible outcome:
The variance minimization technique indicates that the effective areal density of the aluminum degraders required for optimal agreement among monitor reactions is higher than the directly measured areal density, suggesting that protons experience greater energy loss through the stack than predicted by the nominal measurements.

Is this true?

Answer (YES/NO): YES